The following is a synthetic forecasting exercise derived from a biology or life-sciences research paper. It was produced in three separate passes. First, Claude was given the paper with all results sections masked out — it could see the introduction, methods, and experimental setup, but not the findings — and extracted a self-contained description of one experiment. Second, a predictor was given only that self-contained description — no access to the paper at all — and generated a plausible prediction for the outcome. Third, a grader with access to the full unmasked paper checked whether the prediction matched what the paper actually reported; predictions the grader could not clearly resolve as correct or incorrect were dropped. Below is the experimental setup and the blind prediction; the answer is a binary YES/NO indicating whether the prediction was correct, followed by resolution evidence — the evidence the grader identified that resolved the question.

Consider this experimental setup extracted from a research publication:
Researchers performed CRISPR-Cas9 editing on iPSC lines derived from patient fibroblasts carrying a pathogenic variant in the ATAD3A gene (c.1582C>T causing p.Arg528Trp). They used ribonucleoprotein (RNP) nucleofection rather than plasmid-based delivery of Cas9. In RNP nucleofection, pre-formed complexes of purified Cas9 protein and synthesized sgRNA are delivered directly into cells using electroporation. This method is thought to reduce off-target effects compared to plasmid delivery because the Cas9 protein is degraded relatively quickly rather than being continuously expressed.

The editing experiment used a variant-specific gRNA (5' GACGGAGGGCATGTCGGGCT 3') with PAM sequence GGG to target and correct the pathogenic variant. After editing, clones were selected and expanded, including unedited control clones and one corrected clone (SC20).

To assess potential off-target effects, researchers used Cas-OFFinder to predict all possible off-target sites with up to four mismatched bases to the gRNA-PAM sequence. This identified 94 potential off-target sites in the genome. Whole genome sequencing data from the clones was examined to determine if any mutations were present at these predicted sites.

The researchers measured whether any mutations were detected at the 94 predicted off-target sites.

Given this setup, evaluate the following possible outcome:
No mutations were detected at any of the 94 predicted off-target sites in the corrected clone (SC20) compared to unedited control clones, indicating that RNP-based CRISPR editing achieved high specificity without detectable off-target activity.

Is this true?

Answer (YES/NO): YES